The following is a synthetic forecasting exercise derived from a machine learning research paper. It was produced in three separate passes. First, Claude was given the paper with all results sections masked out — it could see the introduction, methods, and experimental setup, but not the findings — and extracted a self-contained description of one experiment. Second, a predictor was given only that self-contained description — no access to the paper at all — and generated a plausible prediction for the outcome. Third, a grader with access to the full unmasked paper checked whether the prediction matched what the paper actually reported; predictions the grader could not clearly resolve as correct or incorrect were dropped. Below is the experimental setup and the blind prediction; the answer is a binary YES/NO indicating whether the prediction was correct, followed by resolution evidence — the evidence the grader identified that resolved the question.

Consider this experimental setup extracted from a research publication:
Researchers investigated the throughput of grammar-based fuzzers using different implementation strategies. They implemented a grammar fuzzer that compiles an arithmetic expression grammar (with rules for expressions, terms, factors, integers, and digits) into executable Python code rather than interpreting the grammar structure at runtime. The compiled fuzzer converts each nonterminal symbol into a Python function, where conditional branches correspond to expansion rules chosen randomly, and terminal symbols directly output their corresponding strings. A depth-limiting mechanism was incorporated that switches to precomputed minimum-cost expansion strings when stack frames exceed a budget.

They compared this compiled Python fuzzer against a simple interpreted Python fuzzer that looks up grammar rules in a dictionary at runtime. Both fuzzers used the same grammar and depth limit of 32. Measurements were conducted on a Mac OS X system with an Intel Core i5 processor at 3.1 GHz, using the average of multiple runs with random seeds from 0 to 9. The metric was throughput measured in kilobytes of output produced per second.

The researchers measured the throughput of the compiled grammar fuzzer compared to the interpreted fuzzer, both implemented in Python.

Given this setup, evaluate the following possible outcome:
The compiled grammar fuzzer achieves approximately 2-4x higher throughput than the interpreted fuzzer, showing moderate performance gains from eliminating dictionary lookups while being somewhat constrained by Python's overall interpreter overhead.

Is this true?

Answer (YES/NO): NO